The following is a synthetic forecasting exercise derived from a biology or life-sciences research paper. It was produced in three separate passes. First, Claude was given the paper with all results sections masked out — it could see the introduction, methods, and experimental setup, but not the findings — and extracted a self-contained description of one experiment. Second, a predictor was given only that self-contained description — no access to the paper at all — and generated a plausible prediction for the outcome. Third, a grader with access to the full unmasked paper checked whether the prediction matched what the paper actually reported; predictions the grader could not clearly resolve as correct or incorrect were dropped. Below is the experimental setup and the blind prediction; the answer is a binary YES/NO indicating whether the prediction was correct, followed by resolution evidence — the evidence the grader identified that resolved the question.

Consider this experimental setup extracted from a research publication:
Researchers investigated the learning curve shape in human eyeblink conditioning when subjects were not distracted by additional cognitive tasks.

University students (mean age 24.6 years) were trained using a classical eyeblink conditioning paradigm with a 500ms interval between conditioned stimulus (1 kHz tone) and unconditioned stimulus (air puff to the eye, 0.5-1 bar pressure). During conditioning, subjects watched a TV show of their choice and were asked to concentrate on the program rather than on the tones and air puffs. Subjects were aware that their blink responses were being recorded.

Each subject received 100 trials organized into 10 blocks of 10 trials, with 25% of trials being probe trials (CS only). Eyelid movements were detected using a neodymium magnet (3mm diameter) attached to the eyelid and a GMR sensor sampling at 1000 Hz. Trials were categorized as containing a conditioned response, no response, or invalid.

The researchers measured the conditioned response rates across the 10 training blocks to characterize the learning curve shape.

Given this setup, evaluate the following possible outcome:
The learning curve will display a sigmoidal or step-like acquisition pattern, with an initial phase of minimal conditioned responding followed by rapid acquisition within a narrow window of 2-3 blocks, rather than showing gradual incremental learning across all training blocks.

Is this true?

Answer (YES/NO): NO